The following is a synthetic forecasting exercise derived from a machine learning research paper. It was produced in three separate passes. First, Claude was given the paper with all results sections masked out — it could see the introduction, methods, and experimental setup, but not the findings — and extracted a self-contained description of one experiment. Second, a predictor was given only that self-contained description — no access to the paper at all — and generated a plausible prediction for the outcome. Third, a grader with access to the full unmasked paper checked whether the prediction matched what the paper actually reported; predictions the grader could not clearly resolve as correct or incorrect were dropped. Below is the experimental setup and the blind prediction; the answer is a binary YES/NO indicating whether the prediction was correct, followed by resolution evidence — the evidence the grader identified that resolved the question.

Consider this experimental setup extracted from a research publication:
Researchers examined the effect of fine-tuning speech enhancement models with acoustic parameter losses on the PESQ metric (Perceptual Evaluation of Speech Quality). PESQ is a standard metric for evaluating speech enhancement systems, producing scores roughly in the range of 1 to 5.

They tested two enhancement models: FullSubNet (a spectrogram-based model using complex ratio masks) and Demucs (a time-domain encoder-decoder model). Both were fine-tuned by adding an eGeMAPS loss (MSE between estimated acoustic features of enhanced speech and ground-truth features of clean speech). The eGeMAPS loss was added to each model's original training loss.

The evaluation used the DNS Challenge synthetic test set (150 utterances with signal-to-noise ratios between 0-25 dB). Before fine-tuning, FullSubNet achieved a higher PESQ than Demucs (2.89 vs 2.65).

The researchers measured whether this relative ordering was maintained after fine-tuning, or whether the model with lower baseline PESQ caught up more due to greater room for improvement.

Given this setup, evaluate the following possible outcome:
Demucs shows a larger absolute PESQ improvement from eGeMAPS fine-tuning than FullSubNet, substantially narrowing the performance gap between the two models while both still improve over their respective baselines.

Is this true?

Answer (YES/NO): YES